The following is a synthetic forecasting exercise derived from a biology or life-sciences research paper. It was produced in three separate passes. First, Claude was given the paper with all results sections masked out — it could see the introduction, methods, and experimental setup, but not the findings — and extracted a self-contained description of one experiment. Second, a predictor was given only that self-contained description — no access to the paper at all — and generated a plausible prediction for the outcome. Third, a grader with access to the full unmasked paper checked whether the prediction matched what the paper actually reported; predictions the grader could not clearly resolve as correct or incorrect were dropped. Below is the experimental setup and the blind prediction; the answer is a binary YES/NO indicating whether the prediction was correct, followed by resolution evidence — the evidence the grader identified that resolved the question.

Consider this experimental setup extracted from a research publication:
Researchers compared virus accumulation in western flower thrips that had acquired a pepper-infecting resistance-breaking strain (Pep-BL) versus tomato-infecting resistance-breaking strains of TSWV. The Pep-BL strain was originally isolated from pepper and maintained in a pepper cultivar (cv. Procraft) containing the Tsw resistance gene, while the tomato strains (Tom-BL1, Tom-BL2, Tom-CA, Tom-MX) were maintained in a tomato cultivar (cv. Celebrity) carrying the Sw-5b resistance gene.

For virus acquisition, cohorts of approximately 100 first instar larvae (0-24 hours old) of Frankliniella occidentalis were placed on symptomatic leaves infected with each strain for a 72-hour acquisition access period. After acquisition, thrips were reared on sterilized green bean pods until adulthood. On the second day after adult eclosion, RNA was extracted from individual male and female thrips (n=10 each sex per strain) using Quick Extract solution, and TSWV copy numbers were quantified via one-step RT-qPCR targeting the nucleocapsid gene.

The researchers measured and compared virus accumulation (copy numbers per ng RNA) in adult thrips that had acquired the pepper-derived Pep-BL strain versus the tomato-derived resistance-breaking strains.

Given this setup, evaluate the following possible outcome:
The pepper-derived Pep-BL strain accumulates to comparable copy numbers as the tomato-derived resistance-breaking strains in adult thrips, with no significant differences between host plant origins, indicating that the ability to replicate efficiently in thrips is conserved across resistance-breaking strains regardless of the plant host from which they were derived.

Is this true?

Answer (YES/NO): NO